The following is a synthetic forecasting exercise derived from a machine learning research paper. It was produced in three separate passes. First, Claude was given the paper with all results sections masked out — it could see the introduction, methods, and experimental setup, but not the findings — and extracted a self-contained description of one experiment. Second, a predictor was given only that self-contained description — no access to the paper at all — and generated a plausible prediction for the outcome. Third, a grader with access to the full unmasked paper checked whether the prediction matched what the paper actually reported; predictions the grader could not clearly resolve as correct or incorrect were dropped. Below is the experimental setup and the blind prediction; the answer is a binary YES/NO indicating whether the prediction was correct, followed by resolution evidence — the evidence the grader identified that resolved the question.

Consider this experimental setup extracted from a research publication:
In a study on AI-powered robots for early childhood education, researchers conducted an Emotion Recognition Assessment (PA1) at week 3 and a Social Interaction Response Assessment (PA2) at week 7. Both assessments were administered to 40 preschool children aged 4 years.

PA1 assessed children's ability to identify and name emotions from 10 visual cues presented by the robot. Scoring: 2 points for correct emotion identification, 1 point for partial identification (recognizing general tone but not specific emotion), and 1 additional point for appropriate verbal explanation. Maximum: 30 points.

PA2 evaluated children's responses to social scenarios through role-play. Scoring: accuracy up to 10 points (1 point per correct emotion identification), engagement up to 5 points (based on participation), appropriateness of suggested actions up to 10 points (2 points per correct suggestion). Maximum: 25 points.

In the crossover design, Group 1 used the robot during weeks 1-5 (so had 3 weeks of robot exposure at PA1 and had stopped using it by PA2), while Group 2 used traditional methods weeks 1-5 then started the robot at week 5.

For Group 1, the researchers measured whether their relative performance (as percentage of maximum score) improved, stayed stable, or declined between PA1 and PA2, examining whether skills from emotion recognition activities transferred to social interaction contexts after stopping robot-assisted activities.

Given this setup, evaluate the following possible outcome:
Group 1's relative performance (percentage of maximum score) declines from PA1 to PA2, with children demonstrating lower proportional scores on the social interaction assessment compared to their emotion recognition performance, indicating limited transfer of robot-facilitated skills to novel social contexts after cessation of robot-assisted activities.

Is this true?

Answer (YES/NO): NO